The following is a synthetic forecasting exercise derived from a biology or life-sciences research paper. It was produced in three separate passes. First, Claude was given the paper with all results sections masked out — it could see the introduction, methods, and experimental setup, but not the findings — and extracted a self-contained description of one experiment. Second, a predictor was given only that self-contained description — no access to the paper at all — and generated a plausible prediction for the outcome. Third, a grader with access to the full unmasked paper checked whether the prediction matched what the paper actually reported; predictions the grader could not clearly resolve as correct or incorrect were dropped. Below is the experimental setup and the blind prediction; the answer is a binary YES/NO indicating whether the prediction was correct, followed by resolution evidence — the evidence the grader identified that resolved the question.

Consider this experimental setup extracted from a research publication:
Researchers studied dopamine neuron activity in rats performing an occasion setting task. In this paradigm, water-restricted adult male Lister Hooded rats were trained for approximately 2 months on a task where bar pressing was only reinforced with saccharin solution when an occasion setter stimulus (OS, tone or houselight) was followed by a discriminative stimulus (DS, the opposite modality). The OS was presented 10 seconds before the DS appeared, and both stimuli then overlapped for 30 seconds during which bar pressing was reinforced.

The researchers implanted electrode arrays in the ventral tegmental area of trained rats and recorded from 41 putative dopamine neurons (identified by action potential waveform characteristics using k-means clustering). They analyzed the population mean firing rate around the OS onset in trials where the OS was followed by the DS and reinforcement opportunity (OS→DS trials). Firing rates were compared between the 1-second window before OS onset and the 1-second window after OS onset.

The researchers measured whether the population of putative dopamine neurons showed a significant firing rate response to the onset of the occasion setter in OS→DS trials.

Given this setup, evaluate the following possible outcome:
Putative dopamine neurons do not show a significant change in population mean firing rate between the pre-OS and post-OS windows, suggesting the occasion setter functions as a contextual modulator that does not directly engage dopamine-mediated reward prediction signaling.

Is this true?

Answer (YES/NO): YES